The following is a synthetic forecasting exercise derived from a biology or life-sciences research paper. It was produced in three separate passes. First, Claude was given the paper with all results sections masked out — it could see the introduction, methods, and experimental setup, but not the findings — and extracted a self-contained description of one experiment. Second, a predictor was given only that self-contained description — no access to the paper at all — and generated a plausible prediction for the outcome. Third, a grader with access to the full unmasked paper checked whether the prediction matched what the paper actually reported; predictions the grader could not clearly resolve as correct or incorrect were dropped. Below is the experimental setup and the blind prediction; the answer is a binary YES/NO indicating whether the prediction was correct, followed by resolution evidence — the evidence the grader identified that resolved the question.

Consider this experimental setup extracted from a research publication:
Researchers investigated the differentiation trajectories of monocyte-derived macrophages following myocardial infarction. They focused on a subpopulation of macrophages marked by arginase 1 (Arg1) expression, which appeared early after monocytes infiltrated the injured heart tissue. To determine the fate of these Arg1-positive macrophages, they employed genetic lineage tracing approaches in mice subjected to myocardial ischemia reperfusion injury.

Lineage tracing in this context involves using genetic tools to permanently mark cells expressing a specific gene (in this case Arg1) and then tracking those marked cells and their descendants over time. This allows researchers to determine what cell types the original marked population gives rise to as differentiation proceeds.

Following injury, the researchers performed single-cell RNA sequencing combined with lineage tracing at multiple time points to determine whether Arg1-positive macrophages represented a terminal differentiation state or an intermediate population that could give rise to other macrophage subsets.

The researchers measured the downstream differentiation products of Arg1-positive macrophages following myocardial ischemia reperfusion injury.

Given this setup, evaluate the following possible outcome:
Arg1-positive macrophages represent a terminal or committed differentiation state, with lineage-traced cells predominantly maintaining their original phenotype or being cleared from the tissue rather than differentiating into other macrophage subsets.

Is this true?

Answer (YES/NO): NO